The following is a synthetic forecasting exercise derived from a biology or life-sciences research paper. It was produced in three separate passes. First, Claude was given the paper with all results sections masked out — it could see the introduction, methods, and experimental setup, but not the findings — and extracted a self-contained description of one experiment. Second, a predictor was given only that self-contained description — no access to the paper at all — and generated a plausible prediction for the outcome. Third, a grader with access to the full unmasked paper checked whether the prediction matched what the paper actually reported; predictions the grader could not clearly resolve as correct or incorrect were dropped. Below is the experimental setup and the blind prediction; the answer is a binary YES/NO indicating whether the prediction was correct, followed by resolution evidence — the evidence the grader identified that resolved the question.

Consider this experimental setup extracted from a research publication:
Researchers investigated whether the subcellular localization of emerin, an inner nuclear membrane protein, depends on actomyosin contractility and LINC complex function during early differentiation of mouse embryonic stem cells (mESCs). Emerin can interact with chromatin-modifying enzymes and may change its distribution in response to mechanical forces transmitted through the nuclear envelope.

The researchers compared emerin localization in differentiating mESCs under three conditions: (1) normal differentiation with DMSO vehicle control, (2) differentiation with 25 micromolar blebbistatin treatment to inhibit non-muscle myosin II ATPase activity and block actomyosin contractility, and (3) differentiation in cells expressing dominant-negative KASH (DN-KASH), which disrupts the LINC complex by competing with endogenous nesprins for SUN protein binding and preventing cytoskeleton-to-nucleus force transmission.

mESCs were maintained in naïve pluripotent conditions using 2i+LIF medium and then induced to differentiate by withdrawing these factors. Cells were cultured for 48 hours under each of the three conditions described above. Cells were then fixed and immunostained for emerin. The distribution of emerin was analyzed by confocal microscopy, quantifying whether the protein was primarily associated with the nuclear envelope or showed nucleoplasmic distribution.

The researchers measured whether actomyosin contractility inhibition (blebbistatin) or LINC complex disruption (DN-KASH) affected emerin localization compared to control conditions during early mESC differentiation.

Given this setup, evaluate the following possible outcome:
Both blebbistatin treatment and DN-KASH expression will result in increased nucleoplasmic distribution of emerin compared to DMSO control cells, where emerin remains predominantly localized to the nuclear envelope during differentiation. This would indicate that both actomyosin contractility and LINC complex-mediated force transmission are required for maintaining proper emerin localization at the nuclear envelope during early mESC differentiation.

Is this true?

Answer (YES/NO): NO